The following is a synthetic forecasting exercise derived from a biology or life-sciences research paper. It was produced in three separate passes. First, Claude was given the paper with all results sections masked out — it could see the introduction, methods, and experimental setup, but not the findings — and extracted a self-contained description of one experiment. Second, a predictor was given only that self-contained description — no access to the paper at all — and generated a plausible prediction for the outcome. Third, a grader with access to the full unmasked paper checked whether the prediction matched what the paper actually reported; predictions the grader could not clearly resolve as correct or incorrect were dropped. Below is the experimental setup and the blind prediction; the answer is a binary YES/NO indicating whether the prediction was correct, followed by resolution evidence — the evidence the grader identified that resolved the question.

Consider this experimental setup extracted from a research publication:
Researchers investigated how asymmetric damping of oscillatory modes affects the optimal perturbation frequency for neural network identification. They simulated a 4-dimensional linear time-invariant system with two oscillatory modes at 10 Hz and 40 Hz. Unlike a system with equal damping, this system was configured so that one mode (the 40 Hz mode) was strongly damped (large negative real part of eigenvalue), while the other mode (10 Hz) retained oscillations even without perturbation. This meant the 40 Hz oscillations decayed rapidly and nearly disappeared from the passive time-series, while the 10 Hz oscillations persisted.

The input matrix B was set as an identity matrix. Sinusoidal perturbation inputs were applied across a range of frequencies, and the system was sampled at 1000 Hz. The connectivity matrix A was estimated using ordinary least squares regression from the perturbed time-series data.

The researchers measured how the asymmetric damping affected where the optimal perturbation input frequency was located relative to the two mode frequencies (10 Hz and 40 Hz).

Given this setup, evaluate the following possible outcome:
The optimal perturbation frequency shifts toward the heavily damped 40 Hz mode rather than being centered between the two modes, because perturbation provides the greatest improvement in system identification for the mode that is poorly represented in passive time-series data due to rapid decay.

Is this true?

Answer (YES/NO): YES